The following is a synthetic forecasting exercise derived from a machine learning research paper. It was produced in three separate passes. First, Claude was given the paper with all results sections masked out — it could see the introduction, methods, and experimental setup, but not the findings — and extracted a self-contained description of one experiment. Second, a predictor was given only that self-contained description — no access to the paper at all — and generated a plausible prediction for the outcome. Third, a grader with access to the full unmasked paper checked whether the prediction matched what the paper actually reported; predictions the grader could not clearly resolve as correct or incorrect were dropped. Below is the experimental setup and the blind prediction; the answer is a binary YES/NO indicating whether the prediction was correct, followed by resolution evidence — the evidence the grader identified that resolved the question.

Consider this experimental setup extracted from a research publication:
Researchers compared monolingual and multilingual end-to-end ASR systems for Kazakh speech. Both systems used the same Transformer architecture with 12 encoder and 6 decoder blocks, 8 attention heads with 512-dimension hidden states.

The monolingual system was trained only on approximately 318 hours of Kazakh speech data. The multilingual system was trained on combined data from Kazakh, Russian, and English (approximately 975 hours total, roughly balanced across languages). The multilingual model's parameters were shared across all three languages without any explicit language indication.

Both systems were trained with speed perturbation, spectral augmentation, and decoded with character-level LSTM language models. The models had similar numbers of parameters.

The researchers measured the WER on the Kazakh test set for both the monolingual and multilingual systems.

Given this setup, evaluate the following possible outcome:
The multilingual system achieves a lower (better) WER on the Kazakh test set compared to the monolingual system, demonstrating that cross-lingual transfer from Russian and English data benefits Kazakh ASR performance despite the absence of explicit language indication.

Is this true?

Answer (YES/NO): NO